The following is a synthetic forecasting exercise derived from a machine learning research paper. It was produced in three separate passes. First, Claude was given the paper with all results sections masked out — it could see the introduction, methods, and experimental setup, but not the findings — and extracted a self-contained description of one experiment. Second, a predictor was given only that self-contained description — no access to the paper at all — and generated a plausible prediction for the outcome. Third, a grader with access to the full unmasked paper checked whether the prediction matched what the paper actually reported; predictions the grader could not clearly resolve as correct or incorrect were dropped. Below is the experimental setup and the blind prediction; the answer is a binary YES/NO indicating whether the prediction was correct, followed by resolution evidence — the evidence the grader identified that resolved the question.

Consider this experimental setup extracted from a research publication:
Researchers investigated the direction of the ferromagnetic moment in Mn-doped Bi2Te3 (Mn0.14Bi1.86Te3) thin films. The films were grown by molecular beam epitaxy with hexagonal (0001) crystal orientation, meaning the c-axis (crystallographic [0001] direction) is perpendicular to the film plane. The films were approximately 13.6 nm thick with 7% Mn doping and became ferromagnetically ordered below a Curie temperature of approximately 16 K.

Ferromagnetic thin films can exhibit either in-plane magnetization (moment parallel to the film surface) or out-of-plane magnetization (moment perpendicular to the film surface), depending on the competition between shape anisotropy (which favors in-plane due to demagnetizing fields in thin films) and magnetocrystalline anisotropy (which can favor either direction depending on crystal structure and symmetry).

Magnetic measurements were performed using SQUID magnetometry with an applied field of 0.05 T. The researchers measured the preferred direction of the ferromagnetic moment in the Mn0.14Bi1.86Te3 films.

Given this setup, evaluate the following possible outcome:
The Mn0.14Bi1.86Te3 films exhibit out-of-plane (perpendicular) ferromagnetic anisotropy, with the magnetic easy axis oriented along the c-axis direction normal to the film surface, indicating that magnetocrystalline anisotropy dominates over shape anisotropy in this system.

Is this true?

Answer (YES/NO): YES